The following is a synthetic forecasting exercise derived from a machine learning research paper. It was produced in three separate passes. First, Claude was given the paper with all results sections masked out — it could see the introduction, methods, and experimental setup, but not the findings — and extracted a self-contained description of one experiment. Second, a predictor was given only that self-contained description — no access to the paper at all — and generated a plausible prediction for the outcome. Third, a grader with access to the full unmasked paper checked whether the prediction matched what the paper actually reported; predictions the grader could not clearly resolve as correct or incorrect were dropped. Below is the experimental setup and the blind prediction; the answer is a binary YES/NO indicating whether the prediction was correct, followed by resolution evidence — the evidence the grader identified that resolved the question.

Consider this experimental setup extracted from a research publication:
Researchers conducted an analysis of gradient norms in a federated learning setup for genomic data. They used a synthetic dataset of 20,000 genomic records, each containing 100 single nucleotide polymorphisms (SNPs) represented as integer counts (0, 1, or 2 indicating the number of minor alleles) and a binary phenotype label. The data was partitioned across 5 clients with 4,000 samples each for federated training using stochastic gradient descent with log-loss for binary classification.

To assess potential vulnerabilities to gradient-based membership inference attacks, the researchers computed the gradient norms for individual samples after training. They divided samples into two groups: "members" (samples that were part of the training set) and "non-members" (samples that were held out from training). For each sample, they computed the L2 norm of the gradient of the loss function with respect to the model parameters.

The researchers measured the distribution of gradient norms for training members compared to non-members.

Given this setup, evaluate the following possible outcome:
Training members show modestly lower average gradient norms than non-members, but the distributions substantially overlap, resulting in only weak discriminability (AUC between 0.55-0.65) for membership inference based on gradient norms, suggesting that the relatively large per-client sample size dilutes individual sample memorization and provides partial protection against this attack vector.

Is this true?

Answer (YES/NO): NO